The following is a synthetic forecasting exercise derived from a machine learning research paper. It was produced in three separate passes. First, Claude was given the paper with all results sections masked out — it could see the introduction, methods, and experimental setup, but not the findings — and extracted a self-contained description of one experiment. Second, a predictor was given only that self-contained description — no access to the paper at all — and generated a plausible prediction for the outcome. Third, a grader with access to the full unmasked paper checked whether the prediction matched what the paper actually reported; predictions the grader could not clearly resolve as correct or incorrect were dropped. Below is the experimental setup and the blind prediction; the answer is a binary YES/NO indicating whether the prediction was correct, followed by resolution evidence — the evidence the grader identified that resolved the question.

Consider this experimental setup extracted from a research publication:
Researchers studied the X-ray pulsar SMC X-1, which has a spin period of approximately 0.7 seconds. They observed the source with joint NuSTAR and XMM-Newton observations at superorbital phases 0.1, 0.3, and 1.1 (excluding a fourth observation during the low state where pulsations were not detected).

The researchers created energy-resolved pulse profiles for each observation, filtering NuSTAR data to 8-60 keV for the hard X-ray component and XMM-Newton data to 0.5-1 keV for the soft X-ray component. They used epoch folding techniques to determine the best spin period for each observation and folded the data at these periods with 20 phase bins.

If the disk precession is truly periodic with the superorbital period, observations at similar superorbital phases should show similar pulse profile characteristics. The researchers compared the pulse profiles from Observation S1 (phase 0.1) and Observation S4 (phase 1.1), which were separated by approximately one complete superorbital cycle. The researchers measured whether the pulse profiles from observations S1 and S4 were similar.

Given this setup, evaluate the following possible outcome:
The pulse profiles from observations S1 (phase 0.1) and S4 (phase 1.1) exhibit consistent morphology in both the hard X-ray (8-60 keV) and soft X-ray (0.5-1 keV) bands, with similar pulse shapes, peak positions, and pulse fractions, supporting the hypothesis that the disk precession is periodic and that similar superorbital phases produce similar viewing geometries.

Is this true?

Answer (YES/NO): YES